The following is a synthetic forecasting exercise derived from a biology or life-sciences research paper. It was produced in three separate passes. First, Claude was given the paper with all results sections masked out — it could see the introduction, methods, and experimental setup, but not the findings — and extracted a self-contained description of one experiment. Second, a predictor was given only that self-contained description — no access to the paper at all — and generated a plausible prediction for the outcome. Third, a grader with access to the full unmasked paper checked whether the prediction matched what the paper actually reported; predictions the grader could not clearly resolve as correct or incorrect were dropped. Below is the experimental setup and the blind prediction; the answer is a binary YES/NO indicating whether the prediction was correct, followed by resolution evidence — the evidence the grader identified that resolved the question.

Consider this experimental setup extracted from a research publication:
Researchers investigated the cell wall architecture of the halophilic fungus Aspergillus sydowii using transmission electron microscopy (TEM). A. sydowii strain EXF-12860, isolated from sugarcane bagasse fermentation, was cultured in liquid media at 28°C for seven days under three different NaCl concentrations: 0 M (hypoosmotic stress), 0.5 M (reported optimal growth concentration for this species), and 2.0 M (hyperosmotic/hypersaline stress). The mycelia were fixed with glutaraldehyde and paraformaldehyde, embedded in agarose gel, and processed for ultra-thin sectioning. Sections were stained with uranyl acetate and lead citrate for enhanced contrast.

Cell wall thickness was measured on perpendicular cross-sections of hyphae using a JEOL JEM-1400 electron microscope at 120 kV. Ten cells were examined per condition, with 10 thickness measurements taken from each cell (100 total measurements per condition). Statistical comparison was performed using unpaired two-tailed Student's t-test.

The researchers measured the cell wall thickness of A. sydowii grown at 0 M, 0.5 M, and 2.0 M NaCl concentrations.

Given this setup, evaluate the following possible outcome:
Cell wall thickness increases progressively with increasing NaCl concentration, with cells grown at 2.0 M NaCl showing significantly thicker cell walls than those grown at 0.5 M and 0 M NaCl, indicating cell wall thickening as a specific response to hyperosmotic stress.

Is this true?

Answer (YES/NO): NO